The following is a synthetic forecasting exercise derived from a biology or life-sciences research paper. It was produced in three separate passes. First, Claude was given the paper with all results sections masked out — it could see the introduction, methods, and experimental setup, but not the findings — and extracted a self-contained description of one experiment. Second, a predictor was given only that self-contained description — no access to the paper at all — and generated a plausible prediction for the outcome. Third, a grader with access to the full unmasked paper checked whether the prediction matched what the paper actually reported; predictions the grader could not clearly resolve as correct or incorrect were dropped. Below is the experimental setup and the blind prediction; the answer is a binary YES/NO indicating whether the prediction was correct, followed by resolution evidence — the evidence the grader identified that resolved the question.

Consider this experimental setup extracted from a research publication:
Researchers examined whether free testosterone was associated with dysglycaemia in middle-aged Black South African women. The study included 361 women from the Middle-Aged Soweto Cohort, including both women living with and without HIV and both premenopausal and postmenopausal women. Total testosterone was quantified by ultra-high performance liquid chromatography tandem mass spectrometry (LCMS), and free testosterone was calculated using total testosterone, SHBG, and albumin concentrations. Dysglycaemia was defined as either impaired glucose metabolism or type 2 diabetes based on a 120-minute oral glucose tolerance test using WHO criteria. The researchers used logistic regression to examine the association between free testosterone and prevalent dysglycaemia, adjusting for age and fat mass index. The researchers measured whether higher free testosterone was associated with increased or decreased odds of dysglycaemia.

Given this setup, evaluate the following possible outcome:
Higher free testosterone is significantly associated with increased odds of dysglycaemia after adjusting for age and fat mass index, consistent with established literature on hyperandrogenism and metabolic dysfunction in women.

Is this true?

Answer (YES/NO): NO